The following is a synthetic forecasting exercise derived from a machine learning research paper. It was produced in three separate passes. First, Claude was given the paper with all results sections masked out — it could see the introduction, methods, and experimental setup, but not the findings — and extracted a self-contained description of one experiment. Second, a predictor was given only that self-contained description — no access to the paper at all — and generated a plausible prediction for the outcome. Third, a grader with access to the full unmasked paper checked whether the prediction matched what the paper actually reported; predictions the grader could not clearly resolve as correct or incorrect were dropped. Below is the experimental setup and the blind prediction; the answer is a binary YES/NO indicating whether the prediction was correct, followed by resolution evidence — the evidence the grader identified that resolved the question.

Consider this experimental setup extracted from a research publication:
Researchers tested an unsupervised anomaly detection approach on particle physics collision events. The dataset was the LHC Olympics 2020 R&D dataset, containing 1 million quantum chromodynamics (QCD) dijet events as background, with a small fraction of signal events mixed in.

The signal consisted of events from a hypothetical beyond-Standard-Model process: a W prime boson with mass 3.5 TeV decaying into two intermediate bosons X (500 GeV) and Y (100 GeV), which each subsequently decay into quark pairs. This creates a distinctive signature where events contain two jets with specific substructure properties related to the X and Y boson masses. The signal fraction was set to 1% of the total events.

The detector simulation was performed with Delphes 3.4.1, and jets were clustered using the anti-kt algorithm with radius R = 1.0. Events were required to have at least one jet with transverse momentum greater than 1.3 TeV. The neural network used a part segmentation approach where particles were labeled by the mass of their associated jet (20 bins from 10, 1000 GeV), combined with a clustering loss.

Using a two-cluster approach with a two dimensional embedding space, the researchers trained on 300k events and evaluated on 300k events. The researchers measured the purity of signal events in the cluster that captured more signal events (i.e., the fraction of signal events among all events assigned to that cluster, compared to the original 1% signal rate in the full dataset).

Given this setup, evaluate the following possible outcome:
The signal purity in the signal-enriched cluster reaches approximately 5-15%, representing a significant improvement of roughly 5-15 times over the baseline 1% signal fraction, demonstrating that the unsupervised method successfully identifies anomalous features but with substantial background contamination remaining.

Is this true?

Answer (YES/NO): NO